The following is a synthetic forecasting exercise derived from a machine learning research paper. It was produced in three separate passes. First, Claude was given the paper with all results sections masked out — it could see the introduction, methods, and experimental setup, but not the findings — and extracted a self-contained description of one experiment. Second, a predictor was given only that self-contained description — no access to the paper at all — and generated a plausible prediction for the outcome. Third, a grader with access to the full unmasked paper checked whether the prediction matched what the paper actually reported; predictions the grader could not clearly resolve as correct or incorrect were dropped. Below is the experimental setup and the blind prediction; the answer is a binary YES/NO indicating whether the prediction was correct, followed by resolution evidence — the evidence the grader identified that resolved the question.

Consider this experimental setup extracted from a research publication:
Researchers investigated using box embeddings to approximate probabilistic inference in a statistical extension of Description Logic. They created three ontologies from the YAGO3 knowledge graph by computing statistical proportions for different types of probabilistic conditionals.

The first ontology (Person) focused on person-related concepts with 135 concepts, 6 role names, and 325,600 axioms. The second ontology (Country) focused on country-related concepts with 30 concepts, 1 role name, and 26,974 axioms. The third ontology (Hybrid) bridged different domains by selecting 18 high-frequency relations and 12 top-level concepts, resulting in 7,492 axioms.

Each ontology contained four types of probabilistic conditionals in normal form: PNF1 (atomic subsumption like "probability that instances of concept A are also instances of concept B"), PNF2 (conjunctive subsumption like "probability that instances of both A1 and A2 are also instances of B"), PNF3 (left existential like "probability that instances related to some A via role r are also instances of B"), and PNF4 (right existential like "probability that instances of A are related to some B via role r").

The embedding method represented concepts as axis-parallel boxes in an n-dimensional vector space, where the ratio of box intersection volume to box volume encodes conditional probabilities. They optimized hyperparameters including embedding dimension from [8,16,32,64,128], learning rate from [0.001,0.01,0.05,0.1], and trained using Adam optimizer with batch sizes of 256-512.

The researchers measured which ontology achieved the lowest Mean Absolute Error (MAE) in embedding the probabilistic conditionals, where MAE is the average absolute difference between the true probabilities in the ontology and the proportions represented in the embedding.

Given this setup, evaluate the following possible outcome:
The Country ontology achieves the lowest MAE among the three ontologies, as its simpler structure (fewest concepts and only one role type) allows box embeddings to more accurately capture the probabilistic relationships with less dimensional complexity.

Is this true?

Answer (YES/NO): YES